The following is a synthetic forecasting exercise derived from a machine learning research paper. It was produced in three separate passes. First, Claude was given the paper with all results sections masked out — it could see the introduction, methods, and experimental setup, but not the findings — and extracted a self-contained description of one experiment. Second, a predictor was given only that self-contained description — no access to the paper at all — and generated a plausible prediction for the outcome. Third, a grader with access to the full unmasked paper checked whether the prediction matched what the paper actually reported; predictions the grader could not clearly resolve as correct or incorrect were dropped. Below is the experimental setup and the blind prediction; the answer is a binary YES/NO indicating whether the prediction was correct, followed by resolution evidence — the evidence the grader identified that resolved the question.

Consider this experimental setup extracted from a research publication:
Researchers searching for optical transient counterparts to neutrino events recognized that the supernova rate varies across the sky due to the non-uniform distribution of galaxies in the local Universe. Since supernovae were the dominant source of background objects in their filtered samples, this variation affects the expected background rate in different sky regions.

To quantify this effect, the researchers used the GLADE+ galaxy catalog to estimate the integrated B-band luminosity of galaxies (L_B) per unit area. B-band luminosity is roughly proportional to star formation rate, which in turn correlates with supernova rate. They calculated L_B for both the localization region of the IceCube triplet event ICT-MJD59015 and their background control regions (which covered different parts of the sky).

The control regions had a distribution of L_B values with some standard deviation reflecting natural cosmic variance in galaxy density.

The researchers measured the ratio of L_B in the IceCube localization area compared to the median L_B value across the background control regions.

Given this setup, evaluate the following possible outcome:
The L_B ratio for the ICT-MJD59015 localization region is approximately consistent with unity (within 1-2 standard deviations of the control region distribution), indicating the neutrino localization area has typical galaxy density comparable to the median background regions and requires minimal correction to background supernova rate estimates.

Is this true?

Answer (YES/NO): NO